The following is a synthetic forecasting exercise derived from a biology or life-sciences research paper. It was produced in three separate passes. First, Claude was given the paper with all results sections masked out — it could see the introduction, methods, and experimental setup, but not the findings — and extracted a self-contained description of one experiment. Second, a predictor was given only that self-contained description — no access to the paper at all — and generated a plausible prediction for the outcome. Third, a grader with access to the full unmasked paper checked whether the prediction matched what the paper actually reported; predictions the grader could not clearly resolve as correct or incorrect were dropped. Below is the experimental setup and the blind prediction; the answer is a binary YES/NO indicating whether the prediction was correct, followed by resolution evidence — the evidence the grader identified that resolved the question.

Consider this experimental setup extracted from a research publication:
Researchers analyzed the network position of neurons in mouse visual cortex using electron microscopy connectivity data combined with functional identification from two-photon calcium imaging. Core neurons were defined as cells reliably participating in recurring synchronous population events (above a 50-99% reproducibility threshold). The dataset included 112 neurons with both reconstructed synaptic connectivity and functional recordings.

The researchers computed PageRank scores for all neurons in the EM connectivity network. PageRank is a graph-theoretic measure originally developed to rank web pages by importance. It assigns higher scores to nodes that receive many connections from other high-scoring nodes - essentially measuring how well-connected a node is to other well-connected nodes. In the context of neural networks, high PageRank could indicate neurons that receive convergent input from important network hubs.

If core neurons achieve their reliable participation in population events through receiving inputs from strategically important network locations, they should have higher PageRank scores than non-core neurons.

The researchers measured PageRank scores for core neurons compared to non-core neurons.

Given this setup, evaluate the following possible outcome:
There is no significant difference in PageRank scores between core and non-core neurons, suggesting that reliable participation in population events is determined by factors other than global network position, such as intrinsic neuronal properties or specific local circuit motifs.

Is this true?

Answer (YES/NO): NO